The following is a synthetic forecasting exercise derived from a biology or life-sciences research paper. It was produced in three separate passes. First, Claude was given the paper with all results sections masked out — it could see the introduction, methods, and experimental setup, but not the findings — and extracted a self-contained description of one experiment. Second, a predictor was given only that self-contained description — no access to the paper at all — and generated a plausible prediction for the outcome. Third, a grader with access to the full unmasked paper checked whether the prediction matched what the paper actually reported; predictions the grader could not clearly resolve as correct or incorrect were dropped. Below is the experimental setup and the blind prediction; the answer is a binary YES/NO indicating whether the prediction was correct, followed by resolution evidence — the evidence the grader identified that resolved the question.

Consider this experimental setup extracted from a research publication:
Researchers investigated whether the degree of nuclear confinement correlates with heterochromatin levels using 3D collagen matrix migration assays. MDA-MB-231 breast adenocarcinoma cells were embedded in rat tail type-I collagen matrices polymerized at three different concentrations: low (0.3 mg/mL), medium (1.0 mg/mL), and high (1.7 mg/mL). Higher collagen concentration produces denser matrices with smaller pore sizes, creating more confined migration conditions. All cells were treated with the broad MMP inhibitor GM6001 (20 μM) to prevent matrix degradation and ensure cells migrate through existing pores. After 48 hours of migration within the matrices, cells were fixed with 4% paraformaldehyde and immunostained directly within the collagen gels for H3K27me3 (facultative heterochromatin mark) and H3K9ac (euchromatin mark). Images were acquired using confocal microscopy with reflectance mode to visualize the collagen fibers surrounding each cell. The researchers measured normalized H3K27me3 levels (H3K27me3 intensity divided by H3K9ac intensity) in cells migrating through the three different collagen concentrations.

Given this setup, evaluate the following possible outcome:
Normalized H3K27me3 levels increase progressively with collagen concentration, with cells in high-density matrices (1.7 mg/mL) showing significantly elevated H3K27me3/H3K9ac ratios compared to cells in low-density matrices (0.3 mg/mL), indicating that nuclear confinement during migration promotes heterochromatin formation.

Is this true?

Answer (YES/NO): NO